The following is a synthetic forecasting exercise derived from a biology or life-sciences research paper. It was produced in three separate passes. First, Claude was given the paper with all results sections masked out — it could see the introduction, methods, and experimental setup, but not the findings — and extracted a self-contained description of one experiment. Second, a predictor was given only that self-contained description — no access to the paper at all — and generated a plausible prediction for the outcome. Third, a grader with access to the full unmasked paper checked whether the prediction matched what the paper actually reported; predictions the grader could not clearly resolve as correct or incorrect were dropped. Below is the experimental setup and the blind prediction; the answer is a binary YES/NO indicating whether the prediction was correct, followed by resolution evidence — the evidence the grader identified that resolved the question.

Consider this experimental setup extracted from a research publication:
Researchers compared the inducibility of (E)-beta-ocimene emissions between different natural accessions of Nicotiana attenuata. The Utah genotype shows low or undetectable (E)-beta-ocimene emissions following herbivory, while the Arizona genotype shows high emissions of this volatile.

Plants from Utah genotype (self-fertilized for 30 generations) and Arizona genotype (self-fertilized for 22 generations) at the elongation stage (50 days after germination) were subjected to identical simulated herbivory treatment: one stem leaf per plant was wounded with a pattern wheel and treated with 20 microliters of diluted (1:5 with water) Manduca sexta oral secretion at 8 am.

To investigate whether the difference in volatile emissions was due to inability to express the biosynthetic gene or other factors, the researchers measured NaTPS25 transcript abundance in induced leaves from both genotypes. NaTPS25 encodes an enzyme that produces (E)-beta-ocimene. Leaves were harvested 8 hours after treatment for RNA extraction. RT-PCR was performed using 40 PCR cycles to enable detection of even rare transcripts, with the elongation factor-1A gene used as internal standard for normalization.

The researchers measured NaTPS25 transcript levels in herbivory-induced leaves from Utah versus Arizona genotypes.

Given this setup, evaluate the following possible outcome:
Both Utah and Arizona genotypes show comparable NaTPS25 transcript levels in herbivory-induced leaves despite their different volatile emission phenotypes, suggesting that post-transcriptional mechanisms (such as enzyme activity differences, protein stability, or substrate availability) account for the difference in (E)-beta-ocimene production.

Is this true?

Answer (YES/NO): NO